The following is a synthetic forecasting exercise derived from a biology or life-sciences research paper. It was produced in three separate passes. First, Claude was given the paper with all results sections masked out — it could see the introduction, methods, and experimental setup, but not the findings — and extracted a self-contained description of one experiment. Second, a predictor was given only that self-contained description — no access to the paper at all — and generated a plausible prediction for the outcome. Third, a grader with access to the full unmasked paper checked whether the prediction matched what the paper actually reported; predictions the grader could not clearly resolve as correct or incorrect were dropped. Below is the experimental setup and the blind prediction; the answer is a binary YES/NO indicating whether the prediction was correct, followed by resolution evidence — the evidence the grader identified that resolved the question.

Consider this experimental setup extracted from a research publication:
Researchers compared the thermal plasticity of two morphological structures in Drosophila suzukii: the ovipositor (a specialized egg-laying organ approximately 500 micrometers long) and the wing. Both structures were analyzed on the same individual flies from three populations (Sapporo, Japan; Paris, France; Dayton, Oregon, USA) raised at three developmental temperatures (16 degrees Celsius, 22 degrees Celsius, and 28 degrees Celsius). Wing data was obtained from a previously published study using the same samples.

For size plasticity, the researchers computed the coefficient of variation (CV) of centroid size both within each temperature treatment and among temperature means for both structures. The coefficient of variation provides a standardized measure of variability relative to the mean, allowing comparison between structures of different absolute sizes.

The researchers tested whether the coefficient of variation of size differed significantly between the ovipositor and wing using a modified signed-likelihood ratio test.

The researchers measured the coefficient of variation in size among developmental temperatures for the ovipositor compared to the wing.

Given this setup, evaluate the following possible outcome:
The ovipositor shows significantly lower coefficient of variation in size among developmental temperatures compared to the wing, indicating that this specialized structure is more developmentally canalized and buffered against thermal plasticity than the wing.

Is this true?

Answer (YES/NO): YES